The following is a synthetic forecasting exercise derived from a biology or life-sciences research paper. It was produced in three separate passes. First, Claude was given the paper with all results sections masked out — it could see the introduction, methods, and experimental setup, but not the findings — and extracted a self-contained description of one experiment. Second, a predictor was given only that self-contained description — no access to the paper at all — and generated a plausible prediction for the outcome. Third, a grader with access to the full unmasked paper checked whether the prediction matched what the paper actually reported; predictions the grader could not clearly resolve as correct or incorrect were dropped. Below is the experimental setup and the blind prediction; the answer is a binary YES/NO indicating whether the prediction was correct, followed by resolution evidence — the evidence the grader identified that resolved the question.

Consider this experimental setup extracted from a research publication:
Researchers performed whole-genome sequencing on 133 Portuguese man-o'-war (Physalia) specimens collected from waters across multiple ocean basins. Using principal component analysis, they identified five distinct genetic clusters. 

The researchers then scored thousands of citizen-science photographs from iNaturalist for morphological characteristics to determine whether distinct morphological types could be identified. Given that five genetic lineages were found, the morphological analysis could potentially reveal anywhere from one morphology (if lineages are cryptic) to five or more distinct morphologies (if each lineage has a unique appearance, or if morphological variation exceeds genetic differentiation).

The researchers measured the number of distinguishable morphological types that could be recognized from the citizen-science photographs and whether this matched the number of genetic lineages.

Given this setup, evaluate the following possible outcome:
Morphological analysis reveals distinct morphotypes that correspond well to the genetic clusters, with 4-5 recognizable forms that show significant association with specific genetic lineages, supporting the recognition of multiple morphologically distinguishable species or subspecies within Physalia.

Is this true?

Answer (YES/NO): YES